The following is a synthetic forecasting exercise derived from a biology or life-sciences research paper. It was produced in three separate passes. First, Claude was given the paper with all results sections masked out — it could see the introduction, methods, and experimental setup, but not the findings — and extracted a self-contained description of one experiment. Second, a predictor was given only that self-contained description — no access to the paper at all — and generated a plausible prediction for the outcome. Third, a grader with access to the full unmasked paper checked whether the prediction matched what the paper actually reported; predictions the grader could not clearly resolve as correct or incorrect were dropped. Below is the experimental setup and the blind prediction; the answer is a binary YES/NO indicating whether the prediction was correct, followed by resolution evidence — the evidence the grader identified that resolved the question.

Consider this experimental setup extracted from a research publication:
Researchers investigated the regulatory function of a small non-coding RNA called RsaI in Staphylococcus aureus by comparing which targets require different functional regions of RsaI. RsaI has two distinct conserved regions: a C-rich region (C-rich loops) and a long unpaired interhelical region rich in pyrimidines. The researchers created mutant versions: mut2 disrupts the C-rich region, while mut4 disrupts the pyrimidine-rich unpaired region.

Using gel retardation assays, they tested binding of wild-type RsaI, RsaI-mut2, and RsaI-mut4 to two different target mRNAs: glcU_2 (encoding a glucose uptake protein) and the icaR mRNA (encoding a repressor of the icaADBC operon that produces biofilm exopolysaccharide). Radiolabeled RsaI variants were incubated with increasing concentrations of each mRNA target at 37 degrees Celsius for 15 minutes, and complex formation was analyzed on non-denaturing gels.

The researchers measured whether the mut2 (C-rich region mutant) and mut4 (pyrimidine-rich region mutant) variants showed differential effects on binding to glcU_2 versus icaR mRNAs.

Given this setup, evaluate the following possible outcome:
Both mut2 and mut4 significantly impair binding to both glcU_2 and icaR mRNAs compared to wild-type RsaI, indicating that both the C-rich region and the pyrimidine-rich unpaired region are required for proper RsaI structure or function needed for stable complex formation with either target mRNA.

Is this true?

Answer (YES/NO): NO